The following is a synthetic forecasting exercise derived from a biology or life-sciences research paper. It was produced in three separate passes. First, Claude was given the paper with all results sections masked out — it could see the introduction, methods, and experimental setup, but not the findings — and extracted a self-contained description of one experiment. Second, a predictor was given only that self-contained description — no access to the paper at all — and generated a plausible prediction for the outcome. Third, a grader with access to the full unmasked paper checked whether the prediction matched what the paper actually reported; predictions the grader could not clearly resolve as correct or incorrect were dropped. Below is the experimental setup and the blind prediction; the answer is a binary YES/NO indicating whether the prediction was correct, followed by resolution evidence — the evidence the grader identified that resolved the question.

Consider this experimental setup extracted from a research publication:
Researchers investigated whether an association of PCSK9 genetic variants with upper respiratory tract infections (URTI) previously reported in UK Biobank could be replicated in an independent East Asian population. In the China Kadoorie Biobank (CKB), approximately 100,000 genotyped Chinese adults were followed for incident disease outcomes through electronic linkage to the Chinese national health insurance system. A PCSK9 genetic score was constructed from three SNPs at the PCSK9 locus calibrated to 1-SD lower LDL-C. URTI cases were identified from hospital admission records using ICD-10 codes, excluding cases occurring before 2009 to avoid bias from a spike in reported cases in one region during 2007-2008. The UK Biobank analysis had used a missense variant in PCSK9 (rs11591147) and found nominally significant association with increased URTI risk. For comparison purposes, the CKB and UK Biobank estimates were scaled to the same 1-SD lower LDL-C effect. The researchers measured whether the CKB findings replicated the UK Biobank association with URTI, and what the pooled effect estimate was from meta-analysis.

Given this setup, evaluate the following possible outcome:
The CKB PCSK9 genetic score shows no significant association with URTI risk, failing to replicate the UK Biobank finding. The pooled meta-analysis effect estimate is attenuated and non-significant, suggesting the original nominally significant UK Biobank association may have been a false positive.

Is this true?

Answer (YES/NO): NO